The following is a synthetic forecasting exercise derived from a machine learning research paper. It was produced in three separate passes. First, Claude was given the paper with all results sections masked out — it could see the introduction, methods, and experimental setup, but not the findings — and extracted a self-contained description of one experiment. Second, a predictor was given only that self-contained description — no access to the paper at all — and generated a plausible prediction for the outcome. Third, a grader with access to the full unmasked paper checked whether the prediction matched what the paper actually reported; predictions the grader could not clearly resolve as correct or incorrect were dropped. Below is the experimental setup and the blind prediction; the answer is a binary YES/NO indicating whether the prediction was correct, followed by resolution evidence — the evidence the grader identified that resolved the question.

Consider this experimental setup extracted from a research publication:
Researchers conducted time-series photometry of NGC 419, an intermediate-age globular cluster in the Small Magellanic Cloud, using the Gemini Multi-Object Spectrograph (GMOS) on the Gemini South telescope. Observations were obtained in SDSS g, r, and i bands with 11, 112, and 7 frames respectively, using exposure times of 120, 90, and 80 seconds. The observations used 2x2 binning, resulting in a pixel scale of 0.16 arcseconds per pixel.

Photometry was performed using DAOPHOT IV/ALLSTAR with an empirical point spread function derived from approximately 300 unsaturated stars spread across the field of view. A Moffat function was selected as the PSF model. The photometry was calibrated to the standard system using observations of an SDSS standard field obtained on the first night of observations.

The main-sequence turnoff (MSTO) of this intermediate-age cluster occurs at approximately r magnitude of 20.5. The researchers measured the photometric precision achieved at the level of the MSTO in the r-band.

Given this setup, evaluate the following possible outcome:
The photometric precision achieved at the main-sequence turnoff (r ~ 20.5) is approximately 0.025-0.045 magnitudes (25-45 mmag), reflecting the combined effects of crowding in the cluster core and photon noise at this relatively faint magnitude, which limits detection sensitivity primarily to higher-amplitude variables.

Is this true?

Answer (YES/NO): NO